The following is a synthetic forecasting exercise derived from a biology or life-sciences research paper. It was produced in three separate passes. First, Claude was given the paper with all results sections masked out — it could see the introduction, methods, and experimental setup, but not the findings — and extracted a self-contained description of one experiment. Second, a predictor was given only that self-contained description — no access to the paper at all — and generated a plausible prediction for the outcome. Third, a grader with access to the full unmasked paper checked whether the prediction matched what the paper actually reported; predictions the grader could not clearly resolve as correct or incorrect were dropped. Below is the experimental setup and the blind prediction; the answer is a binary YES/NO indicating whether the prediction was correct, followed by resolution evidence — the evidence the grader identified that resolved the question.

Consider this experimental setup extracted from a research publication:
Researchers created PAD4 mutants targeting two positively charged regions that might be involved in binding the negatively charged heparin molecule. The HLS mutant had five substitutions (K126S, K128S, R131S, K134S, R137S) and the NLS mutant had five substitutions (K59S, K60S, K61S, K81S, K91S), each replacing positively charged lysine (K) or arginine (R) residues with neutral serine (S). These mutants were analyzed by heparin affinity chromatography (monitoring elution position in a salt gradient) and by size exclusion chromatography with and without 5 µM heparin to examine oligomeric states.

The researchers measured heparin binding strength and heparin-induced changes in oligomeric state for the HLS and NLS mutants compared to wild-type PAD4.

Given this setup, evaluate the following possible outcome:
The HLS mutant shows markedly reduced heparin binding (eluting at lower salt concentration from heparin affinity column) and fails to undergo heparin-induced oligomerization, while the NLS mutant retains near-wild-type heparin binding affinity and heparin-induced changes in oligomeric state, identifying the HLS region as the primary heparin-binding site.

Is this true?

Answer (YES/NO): NO